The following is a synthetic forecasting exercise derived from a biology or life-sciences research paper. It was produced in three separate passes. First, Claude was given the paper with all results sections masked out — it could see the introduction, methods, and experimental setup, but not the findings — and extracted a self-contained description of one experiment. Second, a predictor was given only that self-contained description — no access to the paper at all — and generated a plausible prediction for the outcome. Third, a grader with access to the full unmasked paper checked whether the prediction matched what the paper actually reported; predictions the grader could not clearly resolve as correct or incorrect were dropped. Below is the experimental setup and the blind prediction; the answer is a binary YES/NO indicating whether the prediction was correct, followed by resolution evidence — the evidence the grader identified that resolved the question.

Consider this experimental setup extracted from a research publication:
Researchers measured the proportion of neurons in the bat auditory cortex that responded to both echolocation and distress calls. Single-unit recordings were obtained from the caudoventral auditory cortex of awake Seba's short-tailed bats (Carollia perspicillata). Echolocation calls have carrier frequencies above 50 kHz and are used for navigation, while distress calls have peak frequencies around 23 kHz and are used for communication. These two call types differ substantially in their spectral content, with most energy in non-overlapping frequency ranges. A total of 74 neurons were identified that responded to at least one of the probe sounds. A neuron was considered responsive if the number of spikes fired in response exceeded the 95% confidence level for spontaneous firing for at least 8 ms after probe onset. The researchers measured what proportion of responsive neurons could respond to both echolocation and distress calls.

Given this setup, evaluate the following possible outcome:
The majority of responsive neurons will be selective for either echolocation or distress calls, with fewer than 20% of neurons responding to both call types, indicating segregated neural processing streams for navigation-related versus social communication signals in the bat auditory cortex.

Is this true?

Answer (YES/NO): NO